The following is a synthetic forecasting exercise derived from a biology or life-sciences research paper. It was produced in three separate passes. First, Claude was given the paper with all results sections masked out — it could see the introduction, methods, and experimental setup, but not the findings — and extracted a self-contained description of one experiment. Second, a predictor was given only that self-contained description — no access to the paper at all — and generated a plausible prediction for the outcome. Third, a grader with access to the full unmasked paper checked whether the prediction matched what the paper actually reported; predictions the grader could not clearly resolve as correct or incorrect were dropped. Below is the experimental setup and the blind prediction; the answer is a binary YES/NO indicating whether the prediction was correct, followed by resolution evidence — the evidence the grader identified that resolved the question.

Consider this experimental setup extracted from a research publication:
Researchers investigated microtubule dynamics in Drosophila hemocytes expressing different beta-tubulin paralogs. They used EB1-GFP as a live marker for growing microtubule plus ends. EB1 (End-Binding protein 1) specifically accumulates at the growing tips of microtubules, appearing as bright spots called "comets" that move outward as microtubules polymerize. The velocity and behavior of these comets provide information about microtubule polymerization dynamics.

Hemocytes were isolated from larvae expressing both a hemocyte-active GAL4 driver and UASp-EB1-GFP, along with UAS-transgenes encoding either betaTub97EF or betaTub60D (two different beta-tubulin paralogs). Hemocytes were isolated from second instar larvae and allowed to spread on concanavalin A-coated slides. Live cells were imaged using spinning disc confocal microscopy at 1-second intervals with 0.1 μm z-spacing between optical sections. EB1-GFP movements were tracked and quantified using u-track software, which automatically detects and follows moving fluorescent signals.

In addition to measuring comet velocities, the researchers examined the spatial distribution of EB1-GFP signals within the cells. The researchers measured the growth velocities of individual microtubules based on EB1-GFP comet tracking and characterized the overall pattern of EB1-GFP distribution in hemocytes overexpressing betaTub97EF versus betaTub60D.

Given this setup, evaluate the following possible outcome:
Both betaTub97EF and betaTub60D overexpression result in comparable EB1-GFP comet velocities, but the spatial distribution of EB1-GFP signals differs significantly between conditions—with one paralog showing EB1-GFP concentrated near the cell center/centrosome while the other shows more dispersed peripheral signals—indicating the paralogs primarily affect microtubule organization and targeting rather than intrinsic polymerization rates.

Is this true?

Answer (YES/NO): NO